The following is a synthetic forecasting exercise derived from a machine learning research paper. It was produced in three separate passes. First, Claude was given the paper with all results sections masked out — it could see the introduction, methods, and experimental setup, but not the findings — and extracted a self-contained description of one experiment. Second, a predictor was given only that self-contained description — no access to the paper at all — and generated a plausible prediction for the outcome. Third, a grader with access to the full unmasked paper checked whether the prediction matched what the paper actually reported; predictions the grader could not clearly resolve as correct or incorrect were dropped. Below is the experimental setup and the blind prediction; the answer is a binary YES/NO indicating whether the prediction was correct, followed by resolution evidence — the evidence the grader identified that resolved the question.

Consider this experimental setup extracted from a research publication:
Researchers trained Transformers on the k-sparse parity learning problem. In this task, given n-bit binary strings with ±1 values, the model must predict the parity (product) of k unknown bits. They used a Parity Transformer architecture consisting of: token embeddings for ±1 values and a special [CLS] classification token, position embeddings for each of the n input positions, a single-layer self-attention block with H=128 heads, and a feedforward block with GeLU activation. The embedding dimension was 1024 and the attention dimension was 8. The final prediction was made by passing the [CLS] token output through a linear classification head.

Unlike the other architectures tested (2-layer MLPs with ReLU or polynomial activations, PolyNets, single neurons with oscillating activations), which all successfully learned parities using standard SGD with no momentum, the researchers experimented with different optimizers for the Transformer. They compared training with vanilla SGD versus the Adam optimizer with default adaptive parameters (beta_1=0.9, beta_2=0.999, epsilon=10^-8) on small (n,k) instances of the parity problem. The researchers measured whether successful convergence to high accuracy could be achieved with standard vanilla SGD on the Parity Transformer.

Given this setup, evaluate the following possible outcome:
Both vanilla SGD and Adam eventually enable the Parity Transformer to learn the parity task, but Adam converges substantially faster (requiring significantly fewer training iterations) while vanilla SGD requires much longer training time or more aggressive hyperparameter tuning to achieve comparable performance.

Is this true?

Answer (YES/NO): NO